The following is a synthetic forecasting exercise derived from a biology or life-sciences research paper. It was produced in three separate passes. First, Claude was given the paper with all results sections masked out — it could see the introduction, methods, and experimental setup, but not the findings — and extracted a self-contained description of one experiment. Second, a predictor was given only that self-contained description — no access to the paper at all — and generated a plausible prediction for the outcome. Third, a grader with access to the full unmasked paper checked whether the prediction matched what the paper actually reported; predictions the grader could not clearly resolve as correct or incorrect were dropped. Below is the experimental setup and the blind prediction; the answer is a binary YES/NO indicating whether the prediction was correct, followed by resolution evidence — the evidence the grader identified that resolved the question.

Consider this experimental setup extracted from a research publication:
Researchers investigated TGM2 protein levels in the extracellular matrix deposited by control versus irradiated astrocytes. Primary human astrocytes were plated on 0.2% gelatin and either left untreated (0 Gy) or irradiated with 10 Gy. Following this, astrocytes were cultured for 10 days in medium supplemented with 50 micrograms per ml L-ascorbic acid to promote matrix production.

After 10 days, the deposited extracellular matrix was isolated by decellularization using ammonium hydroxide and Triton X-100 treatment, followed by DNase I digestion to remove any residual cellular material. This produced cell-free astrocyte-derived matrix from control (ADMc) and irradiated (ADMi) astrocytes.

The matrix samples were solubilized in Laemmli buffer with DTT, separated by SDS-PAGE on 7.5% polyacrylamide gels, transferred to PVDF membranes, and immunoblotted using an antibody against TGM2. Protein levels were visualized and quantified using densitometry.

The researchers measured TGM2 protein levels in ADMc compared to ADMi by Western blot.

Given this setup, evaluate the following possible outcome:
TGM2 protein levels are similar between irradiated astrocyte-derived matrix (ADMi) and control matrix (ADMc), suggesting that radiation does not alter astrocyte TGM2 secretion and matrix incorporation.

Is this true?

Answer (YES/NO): NO